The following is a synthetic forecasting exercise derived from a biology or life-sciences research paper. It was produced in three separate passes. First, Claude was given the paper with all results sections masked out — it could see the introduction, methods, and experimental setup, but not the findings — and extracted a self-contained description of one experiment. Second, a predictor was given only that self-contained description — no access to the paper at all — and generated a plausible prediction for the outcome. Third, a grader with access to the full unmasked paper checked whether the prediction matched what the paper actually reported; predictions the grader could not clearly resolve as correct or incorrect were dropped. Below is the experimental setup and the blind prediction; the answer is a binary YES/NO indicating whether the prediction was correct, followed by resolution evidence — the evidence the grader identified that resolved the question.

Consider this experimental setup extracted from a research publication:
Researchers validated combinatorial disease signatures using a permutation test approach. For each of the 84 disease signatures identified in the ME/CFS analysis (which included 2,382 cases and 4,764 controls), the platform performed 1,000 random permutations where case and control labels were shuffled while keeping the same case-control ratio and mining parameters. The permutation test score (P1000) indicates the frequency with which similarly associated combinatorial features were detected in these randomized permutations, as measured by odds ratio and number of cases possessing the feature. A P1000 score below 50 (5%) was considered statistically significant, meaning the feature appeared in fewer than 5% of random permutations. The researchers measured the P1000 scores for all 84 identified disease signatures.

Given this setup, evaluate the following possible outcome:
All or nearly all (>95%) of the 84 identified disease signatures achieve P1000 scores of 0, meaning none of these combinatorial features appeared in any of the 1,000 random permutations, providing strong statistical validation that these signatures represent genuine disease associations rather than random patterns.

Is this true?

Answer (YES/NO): YES